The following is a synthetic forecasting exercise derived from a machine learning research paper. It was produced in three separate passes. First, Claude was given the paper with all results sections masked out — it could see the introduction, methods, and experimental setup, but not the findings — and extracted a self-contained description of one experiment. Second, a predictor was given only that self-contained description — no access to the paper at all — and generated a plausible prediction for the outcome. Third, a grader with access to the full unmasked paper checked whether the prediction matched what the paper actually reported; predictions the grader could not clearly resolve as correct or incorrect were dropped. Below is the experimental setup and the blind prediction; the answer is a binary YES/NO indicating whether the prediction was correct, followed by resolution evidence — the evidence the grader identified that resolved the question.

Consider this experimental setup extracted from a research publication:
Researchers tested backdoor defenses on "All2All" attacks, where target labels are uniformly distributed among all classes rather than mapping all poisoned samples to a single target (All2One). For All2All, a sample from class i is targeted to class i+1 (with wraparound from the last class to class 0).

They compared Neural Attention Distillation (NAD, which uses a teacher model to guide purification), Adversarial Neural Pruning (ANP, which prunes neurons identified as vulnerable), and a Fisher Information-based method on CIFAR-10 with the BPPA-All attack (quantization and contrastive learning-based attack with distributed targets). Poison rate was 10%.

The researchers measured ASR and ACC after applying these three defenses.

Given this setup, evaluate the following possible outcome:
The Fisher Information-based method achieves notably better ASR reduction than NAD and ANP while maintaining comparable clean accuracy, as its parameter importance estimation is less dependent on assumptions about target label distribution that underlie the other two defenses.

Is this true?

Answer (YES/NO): YES